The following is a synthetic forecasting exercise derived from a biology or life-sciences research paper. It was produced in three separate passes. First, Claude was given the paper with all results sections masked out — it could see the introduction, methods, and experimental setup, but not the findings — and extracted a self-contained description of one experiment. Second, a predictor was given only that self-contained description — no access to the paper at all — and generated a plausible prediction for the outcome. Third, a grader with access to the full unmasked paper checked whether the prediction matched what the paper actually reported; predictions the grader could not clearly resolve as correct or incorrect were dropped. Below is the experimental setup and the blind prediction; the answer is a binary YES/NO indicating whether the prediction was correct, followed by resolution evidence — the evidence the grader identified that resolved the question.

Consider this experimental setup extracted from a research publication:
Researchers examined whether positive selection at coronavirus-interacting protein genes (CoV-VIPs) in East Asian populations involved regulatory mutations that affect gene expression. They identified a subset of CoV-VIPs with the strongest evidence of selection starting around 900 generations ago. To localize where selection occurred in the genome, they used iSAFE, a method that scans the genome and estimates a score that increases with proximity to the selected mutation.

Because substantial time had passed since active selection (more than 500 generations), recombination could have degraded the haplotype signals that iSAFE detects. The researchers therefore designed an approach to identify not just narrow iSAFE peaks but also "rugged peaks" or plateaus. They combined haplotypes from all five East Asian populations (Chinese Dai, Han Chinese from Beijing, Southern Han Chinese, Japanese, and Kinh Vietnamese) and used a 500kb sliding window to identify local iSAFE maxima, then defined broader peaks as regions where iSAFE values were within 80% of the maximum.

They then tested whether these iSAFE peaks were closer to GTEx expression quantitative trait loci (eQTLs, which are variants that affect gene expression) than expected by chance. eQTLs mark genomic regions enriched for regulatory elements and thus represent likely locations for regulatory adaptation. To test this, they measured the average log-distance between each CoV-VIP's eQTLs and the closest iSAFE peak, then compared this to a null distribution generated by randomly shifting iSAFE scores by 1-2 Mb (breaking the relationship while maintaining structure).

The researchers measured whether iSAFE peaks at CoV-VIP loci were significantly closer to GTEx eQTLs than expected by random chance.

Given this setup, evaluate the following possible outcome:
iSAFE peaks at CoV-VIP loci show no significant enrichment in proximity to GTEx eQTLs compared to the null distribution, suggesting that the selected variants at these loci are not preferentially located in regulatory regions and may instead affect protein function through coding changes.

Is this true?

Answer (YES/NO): NO